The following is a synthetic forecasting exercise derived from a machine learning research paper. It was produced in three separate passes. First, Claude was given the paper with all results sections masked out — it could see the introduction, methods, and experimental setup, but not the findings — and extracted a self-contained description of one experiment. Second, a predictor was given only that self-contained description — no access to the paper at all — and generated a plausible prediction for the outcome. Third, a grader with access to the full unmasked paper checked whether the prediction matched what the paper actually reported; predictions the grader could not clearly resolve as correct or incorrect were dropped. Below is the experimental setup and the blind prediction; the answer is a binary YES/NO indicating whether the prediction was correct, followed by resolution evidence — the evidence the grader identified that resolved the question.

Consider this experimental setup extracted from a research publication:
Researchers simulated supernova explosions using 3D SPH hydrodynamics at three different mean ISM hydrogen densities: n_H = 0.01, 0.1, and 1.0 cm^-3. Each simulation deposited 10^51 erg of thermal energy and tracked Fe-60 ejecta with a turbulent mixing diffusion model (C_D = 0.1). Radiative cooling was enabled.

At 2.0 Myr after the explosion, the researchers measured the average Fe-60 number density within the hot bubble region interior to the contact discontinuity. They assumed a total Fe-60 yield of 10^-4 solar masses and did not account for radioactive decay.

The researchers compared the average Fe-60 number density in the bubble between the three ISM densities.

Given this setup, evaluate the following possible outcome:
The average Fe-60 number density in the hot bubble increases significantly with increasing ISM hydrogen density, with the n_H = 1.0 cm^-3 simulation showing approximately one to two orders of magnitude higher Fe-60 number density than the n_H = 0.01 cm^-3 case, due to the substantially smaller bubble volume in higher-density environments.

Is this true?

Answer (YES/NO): YES